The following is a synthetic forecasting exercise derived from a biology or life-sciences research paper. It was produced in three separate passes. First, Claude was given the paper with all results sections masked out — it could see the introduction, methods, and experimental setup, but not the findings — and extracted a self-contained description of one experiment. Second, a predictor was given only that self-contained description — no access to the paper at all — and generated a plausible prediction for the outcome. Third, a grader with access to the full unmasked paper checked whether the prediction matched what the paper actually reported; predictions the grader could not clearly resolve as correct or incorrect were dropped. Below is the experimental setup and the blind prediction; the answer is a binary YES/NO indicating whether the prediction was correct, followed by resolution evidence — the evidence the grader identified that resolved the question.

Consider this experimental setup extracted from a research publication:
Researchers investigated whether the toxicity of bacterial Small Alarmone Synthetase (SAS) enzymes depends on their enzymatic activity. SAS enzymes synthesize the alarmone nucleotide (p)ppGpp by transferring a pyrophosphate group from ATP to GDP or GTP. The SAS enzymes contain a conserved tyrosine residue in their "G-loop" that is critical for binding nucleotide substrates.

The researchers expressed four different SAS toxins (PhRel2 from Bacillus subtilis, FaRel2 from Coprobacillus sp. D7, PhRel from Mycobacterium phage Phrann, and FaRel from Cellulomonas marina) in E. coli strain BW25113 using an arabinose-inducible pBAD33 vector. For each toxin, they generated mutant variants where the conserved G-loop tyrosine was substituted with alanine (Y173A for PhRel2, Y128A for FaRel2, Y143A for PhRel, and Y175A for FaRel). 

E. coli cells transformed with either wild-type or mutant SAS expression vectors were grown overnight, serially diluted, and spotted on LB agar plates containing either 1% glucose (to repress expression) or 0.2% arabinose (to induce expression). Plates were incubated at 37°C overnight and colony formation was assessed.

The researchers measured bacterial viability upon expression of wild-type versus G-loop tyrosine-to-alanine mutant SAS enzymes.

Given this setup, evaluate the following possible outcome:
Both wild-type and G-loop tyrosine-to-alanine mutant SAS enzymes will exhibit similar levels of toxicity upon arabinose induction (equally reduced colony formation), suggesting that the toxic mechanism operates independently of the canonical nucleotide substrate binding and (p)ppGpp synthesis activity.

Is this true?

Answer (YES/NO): NO